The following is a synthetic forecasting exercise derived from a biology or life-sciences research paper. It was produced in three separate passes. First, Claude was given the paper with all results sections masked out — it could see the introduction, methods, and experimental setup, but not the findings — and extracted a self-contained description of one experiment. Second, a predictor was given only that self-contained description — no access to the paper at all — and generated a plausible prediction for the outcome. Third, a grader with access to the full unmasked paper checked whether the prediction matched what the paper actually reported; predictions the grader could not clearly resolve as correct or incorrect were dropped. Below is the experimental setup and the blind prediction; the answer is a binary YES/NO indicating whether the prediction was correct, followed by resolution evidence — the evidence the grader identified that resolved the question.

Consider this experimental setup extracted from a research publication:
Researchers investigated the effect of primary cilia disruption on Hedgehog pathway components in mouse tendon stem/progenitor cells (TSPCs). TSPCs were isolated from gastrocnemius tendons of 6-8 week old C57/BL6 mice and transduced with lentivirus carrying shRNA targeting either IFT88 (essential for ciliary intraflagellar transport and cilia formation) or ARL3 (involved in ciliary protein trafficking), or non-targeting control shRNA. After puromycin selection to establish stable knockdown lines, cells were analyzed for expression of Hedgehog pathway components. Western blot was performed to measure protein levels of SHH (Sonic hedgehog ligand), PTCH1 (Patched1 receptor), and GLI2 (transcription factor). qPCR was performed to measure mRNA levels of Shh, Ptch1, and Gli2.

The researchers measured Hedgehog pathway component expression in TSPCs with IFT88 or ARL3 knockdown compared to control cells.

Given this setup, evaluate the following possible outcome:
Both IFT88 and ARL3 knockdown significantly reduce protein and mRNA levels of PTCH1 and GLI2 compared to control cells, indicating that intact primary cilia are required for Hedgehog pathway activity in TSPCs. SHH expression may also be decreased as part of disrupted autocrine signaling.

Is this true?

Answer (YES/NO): YES